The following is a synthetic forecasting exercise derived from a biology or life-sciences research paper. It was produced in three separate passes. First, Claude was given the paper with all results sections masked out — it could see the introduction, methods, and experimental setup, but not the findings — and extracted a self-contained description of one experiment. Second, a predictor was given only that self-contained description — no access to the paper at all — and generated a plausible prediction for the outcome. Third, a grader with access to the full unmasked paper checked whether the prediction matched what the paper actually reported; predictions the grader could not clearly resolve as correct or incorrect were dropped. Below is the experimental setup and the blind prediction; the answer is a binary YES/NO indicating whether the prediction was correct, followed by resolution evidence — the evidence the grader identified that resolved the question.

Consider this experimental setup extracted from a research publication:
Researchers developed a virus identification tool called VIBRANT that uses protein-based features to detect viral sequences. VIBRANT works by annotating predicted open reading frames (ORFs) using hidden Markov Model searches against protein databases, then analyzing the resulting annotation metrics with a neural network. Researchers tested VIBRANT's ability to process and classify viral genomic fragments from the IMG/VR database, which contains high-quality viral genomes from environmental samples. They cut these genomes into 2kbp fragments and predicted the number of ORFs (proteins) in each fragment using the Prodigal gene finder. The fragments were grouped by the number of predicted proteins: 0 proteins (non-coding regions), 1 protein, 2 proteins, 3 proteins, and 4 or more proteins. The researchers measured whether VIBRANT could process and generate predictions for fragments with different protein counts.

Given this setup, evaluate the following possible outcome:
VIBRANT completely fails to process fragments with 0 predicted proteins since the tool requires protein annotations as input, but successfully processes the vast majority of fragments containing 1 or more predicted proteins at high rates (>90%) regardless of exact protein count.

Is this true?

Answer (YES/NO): NO